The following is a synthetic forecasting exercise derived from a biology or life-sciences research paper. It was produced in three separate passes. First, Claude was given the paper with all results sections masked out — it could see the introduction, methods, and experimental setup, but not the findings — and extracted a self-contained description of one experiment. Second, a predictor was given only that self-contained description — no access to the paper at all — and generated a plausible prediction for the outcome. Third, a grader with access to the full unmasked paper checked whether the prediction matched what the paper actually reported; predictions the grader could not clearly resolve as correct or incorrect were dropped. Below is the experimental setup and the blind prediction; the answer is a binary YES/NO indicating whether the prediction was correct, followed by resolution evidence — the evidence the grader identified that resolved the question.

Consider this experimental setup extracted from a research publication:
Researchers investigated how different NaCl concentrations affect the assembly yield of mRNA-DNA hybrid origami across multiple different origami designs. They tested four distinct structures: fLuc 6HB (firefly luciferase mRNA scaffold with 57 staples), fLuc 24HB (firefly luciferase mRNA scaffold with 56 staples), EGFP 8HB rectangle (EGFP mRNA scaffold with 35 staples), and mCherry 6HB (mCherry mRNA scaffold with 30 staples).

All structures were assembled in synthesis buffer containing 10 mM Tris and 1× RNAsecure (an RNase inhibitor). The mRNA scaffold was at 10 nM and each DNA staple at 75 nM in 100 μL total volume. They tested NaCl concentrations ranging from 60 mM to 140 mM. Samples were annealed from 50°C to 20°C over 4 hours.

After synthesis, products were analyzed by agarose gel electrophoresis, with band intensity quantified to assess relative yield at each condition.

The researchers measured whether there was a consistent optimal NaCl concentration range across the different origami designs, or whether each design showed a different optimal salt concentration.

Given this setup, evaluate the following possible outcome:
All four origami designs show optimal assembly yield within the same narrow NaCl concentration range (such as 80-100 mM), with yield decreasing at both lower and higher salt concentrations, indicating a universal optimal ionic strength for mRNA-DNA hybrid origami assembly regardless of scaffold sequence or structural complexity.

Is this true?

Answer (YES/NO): NO